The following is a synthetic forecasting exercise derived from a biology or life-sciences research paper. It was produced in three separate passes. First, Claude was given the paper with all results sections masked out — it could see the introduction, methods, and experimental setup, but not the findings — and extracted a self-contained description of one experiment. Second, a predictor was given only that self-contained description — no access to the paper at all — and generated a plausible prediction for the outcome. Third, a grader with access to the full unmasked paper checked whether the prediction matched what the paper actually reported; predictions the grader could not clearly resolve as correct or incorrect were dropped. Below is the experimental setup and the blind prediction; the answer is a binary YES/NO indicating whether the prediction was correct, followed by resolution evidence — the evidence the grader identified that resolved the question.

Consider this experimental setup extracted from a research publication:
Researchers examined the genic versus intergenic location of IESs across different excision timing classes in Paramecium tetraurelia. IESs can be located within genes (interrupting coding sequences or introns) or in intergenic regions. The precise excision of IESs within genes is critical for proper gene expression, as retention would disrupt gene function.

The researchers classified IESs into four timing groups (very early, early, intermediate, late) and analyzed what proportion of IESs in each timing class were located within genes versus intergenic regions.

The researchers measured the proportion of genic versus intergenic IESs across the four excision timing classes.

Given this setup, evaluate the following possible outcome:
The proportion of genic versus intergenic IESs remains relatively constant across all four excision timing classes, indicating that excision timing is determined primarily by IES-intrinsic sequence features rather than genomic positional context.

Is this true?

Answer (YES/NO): NO